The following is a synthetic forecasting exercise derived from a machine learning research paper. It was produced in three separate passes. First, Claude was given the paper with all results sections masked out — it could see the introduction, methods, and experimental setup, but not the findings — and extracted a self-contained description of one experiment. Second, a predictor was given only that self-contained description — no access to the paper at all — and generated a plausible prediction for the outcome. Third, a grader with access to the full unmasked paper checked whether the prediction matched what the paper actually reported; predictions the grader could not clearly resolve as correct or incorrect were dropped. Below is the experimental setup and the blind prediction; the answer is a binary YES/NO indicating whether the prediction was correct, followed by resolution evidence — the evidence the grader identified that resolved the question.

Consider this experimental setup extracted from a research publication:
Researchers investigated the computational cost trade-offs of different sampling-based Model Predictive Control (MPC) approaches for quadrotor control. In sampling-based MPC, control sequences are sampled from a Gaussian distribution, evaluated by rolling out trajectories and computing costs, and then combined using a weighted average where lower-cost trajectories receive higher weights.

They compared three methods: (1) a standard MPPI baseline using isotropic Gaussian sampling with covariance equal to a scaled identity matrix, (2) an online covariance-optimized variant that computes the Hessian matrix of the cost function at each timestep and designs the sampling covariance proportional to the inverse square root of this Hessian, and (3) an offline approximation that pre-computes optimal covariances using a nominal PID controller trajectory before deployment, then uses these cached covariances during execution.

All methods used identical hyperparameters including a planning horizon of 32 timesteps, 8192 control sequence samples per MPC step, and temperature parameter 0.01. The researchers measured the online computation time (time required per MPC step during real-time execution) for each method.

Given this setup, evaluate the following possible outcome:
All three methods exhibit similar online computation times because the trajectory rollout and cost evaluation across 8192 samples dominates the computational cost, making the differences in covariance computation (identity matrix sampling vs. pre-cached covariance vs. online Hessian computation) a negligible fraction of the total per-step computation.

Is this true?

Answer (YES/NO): NO